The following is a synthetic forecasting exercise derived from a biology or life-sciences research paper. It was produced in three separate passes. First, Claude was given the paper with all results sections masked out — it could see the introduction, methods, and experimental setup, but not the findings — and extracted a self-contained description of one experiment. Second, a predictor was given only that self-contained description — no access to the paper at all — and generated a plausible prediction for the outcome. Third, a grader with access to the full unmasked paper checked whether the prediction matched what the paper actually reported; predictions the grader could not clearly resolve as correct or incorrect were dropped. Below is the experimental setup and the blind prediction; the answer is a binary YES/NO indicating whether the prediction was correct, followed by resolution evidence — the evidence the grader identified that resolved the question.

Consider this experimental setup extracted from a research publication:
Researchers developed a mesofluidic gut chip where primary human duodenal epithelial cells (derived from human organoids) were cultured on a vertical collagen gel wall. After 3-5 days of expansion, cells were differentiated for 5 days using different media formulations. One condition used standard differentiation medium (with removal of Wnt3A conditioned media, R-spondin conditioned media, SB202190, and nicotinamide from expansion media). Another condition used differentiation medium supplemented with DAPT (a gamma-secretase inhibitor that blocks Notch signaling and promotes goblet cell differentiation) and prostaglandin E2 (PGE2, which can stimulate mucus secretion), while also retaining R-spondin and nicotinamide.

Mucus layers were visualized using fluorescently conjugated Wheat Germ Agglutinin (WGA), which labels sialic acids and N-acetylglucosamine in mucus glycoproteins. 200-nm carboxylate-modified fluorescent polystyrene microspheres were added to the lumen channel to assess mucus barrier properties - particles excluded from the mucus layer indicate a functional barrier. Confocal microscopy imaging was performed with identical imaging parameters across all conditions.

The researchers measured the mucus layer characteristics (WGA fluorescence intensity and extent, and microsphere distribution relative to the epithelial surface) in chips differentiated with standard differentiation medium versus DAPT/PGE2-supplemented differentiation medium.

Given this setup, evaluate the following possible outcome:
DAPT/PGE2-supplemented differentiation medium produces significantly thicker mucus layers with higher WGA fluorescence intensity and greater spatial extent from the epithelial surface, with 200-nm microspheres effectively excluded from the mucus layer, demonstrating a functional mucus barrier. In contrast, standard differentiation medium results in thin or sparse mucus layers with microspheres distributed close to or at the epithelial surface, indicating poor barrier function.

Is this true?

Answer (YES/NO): NO